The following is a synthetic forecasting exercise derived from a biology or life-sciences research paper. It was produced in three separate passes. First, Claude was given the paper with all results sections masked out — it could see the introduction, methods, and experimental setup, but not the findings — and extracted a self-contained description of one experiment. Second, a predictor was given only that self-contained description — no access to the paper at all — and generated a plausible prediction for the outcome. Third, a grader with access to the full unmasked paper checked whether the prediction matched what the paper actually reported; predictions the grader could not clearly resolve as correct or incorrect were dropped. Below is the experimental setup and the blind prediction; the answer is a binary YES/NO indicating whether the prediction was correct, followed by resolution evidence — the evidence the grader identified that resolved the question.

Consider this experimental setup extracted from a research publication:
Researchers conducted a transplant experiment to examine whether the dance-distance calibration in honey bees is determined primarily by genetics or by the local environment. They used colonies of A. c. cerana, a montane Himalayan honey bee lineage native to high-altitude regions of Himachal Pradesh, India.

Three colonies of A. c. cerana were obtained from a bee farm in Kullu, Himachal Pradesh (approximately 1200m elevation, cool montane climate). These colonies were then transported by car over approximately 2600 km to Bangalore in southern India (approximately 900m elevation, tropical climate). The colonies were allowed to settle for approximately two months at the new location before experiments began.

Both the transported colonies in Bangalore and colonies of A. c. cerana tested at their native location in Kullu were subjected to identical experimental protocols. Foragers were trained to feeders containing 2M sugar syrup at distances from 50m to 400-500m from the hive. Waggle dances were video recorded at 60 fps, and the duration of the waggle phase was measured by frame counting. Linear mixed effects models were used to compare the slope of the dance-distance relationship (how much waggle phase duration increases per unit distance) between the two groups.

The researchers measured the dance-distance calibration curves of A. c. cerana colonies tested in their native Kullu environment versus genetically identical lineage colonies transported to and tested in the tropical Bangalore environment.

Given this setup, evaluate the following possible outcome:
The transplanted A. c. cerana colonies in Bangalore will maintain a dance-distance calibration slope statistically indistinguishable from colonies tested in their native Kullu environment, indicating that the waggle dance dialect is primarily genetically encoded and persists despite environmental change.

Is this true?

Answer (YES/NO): NO